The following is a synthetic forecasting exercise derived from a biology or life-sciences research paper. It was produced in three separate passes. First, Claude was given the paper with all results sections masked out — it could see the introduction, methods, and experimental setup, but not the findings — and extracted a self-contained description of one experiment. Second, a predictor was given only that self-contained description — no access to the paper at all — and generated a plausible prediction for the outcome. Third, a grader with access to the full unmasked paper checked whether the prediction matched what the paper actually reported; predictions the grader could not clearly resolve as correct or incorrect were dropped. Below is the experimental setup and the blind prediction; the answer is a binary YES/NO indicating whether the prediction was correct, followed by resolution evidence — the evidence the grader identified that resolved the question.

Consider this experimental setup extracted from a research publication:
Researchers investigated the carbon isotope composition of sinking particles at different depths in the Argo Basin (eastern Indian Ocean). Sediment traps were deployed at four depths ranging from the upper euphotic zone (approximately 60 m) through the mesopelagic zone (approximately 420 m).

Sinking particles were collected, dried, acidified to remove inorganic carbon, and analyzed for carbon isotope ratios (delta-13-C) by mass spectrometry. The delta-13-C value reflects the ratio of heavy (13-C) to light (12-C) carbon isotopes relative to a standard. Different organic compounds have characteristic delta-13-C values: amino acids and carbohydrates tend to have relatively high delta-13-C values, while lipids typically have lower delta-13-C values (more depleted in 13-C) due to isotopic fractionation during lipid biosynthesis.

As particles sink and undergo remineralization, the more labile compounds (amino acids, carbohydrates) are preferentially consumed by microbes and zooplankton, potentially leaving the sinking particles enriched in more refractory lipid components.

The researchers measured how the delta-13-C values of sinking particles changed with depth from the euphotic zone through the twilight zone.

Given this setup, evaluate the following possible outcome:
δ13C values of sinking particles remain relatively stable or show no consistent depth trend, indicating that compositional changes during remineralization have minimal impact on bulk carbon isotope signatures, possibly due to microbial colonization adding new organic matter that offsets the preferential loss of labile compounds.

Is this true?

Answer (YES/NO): NO